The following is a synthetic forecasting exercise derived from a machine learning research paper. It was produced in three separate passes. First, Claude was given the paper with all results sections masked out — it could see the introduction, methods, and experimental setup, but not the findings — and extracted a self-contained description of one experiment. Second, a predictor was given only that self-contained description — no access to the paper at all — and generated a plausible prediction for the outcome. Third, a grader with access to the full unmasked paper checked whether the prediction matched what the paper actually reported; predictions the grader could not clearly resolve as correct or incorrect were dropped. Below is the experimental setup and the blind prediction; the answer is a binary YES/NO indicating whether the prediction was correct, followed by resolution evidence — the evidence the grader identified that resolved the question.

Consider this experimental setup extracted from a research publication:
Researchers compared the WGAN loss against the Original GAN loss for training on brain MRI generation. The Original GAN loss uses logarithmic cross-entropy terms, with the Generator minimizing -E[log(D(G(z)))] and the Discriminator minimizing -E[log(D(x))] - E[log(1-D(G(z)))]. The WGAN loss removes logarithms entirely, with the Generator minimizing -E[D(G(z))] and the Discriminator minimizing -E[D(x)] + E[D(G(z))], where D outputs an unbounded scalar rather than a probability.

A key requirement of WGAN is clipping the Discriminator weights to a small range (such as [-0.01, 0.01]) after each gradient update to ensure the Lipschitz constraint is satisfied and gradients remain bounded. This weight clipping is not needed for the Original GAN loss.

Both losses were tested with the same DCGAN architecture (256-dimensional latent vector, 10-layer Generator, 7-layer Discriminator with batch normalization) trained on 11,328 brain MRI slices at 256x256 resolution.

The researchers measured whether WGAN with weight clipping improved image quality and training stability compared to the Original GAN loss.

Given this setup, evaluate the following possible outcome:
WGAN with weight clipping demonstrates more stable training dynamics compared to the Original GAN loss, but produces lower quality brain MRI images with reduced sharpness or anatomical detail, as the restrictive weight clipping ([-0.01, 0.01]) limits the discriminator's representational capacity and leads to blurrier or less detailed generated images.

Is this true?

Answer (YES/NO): NO